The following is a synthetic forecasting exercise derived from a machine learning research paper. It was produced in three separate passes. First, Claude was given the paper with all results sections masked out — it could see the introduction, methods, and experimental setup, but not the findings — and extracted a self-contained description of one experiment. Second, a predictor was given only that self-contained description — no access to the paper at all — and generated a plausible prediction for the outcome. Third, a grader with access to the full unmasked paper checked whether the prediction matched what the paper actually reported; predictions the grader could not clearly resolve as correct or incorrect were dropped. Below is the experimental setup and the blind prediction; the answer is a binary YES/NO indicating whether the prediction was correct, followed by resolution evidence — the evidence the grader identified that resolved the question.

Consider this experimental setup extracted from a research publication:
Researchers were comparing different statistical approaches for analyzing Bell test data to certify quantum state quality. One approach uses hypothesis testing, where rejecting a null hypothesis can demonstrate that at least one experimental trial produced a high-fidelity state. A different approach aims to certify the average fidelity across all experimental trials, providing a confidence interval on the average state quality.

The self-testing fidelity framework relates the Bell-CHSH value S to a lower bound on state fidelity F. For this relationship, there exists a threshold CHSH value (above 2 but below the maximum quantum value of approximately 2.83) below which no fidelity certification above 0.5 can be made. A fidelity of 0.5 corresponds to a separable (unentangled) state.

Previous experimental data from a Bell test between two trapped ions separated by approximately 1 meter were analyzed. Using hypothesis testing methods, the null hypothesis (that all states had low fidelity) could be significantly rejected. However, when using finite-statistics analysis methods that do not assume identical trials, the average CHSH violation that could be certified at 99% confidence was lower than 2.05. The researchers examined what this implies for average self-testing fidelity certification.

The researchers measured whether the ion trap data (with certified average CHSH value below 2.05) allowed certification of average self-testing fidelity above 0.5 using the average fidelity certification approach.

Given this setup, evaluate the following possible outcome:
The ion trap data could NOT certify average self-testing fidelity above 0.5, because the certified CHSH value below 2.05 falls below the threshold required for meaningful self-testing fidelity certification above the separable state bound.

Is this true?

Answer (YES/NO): YES